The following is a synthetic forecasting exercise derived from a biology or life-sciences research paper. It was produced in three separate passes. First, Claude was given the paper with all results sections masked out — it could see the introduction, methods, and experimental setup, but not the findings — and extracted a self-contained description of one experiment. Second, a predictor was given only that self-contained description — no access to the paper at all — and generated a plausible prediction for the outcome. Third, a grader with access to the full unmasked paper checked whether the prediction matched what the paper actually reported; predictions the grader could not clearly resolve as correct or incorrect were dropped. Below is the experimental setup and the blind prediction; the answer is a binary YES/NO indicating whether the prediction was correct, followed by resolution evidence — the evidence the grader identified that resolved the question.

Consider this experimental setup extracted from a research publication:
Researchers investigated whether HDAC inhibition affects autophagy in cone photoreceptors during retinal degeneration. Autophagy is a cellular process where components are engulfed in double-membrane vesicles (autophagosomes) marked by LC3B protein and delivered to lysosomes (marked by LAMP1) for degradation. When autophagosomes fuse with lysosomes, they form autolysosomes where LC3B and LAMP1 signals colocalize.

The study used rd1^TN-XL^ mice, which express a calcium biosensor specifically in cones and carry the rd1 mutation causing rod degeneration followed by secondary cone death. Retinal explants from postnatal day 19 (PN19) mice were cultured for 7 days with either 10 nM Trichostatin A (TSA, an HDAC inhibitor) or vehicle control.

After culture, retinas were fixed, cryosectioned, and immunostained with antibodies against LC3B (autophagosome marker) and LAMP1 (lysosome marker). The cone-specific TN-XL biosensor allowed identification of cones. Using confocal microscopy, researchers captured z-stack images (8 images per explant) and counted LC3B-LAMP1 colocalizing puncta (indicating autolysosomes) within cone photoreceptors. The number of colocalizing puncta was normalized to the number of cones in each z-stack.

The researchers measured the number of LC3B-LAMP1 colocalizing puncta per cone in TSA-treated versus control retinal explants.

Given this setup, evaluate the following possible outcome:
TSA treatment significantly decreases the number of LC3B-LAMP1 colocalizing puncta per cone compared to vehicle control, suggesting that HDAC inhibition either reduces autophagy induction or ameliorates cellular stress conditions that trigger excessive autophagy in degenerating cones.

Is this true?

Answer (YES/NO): NO